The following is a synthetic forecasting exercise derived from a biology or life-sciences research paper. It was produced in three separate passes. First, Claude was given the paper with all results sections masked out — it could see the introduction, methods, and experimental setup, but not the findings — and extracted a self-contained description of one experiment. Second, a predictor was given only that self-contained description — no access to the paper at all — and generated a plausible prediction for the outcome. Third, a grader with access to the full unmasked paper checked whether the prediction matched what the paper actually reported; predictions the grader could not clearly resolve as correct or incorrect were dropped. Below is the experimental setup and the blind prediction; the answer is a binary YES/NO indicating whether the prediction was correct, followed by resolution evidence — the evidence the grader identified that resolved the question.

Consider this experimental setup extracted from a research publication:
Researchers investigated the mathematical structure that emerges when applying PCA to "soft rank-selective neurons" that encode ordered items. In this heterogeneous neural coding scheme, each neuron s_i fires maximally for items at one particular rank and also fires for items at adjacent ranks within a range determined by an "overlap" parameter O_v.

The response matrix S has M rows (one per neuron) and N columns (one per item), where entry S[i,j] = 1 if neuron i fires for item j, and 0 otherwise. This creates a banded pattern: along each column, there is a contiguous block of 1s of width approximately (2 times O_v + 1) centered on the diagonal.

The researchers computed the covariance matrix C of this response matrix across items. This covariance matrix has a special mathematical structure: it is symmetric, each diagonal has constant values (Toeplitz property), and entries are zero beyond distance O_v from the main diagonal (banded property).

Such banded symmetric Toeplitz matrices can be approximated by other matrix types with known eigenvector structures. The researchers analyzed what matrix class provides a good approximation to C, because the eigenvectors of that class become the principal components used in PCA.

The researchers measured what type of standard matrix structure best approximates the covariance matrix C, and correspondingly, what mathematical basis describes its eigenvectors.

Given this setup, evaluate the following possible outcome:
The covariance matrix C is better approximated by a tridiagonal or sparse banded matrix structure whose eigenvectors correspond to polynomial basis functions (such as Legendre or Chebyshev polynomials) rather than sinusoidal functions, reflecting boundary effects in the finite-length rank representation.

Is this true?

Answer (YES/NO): NO